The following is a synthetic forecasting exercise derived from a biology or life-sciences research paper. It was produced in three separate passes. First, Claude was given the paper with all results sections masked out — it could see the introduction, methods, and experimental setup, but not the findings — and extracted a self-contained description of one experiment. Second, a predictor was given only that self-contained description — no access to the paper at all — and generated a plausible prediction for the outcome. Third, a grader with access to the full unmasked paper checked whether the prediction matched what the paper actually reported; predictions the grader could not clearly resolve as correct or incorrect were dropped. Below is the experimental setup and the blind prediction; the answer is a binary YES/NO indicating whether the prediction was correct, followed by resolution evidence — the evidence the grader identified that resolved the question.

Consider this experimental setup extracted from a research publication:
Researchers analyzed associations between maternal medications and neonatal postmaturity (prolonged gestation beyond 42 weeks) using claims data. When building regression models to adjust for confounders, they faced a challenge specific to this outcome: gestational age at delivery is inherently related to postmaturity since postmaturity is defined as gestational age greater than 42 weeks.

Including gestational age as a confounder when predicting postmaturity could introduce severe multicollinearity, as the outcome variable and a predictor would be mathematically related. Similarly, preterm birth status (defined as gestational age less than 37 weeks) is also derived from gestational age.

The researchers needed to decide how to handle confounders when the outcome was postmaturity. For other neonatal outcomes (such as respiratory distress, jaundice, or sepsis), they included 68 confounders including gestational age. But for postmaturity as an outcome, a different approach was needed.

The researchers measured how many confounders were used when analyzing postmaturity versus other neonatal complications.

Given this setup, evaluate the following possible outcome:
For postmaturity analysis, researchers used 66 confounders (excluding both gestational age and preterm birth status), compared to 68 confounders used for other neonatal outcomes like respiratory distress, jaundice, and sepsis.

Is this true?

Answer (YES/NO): YES